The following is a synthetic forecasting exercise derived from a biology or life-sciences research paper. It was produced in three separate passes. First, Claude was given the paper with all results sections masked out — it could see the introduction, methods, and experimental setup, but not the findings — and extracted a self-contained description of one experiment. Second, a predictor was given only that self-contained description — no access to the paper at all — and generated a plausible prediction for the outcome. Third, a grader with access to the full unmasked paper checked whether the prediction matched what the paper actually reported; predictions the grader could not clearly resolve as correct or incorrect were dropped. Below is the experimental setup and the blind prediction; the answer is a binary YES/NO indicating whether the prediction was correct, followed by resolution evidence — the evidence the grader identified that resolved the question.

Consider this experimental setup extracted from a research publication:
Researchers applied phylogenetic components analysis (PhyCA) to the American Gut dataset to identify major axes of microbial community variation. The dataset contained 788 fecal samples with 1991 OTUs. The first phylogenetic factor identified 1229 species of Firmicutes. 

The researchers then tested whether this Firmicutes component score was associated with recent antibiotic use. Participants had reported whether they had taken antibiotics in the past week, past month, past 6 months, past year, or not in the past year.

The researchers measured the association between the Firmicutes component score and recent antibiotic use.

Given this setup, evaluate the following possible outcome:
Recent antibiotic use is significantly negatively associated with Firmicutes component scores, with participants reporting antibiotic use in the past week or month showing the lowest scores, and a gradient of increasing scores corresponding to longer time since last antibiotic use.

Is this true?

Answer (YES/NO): NO